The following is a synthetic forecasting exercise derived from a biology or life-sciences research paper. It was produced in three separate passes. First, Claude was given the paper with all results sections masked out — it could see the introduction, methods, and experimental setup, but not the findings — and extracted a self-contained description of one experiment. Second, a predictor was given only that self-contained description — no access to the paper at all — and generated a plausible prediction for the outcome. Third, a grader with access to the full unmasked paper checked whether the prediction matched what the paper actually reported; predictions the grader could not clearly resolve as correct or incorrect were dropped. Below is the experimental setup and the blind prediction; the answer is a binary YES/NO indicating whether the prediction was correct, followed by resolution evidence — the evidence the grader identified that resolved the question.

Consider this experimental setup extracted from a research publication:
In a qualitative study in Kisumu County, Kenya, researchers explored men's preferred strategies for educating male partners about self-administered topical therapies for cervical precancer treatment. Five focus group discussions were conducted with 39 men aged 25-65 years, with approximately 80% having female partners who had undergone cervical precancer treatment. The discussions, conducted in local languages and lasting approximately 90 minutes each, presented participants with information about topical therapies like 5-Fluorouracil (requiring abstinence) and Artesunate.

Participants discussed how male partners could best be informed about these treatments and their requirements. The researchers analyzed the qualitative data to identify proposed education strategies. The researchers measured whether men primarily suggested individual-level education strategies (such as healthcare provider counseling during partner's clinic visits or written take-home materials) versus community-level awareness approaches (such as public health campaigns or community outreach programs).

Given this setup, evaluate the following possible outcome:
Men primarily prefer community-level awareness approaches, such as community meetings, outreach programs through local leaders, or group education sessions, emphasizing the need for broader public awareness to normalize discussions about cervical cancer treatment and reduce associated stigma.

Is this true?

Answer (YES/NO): NO